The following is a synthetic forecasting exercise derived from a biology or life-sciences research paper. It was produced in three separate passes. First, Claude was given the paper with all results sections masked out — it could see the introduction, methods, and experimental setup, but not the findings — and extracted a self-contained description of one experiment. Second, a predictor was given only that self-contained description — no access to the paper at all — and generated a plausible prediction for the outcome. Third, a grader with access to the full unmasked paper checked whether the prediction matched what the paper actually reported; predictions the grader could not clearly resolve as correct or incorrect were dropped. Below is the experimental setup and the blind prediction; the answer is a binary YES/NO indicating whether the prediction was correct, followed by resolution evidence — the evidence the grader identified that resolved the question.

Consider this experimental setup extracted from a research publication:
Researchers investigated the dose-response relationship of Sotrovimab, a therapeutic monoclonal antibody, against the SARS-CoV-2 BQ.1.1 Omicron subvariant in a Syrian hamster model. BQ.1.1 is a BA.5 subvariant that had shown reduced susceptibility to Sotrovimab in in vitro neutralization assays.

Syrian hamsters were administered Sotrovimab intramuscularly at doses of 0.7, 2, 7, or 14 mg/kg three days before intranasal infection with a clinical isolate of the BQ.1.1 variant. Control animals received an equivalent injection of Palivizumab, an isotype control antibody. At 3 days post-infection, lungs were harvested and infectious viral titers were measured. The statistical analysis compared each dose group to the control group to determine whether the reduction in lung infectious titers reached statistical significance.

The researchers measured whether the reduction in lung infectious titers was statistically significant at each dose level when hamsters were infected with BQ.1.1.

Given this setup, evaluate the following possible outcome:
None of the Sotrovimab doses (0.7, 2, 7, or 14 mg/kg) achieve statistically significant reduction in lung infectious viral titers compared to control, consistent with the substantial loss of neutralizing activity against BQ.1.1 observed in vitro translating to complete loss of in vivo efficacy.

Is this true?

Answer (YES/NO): NO